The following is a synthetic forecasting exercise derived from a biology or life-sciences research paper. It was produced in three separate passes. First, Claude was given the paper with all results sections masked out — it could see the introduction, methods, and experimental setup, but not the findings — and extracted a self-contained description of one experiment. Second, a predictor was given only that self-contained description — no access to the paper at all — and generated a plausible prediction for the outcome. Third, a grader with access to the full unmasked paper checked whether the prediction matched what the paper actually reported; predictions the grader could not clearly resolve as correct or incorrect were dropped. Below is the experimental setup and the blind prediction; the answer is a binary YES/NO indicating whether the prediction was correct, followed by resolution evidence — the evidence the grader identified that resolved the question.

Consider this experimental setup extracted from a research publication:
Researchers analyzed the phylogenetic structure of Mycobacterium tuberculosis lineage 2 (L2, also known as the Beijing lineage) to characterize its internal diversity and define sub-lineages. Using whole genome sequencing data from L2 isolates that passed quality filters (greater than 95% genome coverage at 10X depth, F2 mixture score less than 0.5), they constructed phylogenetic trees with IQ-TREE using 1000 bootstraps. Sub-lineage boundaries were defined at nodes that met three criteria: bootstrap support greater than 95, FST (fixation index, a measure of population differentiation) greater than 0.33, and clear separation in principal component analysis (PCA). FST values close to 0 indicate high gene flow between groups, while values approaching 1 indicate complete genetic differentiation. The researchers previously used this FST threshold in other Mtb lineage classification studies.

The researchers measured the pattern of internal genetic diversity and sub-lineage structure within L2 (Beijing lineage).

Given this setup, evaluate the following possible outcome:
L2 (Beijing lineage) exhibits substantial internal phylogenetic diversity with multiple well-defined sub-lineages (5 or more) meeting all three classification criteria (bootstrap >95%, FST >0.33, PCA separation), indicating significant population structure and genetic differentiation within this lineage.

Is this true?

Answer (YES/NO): NO